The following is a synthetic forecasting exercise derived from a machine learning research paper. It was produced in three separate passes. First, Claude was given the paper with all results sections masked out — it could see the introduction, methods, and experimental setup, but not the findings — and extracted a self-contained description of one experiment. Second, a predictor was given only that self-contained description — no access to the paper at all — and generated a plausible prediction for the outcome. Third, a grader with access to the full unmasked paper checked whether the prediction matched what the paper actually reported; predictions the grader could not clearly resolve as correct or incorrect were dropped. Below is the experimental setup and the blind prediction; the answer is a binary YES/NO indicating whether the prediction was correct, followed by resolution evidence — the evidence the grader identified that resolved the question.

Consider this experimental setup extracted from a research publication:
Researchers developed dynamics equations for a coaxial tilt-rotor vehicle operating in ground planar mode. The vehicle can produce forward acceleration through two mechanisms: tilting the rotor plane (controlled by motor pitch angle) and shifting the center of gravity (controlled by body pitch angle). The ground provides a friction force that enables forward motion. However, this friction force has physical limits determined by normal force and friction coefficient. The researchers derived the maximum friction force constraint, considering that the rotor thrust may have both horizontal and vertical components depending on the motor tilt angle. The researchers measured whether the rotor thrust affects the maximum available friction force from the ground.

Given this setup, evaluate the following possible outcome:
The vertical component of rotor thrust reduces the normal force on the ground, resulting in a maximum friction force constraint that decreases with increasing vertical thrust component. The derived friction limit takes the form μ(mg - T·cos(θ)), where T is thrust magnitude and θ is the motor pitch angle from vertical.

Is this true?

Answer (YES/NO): NO